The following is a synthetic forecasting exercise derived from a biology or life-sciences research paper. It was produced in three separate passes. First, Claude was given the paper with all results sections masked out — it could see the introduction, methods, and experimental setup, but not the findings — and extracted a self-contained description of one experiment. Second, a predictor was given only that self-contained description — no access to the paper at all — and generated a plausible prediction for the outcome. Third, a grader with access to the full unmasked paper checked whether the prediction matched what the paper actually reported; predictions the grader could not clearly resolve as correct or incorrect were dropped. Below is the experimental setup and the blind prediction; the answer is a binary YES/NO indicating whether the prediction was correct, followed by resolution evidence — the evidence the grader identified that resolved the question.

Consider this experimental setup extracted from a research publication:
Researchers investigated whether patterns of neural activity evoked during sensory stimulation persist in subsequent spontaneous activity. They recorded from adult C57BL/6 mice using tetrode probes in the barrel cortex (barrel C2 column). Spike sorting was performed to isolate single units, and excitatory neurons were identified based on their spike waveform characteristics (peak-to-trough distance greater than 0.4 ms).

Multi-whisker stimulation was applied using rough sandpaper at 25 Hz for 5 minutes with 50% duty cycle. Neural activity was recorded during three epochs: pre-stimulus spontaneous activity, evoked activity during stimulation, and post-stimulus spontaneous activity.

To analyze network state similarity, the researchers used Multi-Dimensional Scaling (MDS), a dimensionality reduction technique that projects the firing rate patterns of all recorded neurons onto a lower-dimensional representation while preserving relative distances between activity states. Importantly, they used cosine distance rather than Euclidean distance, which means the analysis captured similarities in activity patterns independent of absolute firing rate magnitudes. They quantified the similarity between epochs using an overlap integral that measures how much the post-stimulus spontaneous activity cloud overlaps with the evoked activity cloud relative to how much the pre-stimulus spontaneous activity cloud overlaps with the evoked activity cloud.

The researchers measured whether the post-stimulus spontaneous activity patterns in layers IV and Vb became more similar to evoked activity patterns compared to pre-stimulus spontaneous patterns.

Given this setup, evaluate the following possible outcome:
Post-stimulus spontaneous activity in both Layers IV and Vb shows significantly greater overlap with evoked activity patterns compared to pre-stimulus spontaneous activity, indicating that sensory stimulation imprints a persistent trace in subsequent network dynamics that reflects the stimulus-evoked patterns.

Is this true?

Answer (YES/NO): YES